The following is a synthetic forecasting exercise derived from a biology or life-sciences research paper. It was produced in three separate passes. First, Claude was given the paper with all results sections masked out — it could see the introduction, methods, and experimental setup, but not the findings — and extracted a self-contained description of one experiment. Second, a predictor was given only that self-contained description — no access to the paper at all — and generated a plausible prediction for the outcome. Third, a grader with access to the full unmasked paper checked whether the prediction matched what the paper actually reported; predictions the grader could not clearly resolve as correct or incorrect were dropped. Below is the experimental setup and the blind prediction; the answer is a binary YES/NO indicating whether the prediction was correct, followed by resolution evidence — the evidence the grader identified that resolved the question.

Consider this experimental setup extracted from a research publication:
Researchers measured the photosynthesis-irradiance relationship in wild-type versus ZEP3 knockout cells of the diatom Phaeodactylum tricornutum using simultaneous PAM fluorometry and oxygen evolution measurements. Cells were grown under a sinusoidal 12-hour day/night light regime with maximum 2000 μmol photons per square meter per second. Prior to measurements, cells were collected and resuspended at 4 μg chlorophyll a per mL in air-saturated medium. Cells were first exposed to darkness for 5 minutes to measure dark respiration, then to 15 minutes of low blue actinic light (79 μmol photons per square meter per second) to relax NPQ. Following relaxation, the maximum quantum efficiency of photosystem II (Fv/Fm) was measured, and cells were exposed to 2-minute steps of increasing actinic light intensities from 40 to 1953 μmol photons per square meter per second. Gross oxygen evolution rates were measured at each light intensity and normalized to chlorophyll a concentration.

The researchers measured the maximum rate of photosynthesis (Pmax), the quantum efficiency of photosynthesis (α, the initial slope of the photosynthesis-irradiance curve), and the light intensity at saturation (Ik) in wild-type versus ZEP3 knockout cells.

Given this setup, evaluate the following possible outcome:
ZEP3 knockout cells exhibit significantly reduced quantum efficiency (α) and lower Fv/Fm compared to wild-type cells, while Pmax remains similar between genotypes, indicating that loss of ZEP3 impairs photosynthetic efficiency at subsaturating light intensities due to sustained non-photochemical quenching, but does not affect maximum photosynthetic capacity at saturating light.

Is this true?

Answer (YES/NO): YES